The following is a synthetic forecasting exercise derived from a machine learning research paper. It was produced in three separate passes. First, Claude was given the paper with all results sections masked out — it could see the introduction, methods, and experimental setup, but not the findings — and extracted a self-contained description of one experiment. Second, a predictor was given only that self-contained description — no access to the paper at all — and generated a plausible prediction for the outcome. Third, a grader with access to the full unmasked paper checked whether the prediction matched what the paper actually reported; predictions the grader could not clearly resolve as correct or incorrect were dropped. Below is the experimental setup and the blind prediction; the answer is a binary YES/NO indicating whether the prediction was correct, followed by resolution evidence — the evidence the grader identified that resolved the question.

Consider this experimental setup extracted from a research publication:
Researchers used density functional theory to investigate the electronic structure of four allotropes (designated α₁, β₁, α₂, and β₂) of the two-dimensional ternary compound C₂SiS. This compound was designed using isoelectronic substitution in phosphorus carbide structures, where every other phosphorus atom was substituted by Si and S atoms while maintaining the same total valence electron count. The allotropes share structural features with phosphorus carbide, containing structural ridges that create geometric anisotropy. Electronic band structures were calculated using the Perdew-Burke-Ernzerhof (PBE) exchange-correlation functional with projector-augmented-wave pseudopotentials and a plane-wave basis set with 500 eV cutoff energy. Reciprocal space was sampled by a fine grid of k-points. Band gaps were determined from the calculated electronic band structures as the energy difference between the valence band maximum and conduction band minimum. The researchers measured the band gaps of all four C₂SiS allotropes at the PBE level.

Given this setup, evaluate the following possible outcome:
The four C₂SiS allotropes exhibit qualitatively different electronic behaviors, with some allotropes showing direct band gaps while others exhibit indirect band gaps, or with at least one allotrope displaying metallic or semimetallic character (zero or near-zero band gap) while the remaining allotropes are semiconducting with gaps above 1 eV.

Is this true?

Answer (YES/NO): YES